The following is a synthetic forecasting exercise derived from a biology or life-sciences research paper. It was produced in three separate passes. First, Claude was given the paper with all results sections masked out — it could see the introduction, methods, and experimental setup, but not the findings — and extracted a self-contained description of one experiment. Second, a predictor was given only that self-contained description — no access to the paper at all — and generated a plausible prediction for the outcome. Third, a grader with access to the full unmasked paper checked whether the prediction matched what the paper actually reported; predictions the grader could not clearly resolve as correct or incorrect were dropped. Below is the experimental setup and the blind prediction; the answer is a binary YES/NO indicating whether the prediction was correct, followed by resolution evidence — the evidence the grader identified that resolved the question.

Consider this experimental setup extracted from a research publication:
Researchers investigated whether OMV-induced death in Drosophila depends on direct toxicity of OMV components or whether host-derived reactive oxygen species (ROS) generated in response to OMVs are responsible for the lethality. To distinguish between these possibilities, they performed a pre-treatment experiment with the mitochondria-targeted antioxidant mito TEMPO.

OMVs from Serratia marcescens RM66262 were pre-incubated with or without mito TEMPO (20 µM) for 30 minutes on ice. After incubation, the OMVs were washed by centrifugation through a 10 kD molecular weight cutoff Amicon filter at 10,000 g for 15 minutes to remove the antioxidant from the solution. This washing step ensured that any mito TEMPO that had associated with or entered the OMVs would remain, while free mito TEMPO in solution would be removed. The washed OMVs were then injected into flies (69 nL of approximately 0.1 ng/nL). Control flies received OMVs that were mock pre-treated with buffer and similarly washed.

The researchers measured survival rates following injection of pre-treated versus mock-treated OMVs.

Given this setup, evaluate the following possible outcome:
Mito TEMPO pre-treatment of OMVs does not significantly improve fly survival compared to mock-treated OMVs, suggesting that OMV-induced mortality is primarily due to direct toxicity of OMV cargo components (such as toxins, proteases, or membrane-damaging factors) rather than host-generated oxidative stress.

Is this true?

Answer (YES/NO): NO